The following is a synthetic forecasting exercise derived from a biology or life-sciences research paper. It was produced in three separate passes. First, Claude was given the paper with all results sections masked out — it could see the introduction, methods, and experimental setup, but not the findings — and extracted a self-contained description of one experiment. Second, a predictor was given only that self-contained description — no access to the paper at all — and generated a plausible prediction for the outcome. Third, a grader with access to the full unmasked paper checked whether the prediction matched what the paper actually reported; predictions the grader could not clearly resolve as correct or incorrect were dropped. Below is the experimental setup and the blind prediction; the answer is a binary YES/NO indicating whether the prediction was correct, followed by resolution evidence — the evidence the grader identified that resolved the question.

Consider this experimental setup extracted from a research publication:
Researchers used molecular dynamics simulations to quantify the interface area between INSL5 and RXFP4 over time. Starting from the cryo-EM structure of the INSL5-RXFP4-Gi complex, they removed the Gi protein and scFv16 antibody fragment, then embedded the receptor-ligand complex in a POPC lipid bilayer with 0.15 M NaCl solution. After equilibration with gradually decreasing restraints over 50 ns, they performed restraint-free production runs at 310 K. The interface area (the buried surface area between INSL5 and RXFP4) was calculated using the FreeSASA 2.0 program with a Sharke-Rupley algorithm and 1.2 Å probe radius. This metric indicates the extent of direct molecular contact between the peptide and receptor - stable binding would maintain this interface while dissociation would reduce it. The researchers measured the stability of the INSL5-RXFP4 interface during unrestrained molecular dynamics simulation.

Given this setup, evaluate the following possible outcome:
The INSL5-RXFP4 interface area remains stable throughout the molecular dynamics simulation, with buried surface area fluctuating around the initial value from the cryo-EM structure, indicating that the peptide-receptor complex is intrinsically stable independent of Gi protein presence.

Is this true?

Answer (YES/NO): YES